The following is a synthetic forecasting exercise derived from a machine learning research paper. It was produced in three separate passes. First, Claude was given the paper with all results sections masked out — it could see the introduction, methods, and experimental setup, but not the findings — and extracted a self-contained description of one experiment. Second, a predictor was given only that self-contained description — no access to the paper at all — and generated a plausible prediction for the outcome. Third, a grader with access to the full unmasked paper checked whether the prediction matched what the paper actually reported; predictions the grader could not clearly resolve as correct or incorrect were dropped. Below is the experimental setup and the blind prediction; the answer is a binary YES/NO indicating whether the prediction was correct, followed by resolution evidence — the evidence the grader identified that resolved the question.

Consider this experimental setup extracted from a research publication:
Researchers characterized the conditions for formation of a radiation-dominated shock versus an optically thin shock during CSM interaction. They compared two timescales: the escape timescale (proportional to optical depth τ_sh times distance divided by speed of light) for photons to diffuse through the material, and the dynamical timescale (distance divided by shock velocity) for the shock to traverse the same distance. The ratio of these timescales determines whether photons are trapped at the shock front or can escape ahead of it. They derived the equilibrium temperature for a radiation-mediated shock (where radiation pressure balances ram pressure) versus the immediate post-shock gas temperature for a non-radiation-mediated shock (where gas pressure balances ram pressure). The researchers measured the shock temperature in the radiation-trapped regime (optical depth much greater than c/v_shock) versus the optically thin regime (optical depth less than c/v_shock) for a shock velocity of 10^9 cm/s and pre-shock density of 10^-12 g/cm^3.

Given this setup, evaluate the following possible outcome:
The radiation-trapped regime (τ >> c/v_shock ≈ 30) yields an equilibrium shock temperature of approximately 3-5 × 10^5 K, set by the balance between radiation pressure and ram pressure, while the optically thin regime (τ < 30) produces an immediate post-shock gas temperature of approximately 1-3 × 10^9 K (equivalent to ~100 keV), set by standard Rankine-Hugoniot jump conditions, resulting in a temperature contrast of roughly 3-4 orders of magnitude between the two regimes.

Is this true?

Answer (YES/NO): NO